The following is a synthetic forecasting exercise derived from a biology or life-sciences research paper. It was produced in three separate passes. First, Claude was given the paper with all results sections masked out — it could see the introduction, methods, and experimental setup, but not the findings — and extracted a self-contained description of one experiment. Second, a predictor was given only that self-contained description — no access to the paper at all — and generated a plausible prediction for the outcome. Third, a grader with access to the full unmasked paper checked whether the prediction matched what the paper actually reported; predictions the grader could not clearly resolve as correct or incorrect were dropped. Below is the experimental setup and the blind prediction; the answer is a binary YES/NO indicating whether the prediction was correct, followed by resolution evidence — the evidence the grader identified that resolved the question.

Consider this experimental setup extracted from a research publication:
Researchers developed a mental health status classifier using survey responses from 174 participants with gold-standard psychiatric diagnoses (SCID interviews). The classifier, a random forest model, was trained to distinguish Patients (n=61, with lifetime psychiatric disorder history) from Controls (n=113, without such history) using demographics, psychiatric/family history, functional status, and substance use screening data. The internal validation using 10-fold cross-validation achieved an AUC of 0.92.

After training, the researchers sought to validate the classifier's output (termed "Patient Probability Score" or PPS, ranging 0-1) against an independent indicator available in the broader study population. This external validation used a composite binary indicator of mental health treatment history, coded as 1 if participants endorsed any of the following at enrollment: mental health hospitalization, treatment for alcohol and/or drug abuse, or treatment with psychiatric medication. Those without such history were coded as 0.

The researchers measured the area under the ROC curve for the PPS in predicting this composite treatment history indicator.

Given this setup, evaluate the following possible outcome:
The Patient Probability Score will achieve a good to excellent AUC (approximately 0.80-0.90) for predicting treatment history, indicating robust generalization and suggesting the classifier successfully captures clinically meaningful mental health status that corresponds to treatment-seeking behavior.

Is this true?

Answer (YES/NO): YES